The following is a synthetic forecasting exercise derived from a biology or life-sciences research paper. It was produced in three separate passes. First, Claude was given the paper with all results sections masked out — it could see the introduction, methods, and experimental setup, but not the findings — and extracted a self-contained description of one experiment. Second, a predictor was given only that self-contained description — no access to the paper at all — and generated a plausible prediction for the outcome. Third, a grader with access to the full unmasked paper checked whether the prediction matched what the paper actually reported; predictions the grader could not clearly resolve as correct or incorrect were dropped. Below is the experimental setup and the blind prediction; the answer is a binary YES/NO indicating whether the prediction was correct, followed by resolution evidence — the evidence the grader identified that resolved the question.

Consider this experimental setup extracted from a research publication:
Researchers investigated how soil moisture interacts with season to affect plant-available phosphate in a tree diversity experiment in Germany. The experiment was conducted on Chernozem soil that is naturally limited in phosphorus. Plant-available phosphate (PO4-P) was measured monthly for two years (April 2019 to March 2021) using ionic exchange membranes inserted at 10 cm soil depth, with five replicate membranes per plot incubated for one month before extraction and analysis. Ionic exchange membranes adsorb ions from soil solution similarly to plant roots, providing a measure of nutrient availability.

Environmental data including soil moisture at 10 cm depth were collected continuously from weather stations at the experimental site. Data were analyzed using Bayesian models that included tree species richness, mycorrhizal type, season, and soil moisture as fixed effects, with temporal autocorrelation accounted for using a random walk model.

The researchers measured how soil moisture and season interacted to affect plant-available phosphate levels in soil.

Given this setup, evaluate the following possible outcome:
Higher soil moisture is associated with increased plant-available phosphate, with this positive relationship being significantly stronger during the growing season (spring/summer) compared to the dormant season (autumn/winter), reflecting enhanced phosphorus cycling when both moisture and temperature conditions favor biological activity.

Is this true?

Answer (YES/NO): NO